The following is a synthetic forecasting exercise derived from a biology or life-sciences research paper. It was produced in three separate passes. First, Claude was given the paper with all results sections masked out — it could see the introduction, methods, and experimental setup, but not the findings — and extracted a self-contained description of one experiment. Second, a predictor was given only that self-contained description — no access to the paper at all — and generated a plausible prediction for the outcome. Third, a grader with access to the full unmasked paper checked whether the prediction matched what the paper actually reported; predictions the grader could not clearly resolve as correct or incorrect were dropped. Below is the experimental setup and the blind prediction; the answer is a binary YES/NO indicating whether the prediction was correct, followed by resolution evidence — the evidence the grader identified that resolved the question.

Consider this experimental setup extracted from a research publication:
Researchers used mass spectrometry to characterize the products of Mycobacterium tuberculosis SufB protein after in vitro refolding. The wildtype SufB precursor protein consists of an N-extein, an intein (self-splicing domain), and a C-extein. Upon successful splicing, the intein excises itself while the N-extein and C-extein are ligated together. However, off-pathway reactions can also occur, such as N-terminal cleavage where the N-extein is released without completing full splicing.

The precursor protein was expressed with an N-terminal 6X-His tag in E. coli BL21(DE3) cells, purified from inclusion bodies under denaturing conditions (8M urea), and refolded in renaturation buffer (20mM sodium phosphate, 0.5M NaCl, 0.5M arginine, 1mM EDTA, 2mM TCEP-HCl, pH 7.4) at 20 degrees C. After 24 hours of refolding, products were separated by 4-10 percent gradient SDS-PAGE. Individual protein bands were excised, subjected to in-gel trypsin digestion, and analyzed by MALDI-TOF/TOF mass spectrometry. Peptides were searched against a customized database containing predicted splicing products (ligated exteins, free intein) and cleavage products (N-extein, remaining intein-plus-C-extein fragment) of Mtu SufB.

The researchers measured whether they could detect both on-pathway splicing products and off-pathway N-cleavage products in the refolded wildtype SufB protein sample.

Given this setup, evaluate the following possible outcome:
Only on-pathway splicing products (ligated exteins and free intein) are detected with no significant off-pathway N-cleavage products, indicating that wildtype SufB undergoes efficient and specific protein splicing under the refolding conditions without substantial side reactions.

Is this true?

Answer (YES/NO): NO